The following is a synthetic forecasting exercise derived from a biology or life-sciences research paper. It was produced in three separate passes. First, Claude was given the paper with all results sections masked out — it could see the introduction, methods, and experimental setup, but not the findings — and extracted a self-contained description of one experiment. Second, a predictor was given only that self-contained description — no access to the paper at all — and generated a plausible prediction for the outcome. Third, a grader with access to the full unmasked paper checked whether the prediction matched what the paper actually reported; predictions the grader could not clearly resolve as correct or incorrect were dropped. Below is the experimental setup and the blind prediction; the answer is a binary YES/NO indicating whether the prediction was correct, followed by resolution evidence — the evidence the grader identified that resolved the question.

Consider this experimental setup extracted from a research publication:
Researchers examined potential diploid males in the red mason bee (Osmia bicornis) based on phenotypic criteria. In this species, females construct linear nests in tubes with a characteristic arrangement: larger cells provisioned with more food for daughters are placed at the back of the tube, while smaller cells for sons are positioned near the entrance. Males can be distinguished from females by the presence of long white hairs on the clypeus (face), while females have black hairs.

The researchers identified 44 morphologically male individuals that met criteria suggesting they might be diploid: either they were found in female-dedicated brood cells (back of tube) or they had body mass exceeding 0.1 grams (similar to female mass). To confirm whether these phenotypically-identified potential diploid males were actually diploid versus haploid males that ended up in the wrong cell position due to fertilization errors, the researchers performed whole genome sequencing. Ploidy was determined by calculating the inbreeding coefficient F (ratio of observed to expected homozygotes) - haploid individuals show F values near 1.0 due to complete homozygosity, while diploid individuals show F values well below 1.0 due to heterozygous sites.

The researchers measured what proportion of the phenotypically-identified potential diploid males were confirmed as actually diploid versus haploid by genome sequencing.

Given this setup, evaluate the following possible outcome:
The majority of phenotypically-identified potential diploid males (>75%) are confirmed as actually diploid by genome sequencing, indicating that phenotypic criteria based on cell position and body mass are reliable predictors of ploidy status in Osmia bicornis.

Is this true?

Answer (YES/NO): NO